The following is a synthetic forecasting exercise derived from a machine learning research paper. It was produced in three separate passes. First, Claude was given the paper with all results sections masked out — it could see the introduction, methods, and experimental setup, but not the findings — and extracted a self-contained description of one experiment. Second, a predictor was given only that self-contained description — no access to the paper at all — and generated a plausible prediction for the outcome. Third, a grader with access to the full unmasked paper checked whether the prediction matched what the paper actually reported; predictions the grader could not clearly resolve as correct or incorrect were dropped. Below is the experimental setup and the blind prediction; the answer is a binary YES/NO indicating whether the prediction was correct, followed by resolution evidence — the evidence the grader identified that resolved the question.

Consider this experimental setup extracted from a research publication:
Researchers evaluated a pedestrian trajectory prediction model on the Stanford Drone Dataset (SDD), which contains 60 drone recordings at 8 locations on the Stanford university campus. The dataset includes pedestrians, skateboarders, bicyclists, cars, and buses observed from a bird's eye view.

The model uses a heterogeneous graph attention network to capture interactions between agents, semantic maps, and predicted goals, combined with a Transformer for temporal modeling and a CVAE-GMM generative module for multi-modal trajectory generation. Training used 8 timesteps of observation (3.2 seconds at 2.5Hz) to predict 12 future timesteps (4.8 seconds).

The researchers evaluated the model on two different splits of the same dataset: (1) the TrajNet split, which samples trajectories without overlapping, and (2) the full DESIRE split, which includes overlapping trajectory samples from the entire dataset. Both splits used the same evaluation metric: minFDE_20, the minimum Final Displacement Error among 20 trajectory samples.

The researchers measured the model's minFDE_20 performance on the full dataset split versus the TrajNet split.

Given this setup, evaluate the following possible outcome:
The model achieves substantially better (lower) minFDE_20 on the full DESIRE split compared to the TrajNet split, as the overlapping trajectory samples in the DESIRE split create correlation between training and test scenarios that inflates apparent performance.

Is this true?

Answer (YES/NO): NO